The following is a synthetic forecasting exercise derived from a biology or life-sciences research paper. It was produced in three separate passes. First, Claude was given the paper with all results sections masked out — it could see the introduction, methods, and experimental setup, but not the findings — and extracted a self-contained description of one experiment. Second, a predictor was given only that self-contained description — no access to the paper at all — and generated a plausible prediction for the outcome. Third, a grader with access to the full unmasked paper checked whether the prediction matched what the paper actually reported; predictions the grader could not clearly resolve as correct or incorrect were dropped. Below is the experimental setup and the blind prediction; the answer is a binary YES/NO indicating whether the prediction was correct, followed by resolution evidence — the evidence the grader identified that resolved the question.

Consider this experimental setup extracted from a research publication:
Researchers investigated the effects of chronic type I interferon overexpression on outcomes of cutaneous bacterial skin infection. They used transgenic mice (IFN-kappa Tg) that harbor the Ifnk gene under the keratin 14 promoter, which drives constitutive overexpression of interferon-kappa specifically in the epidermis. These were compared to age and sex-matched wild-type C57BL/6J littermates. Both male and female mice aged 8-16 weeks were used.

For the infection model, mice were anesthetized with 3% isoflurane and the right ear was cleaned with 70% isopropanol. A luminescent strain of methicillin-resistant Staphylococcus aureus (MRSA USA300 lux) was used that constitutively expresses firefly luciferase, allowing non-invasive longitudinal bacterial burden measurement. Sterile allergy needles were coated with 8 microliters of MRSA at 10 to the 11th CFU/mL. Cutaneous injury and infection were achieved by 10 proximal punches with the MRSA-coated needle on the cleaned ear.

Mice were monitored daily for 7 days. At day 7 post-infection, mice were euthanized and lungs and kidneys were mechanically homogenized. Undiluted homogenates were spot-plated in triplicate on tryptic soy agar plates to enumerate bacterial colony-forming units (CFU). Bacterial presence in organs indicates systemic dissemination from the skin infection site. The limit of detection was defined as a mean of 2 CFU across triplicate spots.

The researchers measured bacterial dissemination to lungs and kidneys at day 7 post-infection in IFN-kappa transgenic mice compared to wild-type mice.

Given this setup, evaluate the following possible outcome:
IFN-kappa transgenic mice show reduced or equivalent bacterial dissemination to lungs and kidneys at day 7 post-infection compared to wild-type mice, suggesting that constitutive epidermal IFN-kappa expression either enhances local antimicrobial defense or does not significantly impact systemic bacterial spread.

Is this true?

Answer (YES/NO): NO